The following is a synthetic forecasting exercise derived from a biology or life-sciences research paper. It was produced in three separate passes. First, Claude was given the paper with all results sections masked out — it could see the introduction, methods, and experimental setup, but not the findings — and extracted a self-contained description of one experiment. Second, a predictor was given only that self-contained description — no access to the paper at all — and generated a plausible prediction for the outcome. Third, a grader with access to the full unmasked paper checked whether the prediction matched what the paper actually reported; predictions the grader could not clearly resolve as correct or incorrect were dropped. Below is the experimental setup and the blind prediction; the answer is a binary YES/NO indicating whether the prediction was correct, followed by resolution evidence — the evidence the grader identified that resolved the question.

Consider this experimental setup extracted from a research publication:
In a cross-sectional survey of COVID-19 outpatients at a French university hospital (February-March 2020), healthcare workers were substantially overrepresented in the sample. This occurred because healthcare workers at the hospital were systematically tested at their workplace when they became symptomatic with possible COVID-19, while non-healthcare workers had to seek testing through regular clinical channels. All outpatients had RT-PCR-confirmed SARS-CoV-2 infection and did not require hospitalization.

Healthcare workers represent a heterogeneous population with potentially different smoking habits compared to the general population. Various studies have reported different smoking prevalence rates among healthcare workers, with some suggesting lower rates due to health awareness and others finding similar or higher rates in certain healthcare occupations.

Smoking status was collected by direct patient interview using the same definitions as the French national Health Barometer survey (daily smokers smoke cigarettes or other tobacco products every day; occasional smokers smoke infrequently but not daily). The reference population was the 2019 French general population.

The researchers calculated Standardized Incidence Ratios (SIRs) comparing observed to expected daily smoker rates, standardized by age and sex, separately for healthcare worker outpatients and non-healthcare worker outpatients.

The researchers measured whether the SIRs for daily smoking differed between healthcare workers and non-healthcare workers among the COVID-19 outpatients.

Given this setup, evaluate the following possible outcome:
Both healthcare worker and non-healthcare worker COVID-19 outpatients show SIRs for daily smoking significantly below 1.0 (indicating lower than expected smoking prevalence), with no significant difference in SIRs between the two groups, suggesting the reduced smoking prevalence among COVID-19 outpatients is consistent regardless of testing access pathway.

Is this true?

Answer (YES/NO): YES